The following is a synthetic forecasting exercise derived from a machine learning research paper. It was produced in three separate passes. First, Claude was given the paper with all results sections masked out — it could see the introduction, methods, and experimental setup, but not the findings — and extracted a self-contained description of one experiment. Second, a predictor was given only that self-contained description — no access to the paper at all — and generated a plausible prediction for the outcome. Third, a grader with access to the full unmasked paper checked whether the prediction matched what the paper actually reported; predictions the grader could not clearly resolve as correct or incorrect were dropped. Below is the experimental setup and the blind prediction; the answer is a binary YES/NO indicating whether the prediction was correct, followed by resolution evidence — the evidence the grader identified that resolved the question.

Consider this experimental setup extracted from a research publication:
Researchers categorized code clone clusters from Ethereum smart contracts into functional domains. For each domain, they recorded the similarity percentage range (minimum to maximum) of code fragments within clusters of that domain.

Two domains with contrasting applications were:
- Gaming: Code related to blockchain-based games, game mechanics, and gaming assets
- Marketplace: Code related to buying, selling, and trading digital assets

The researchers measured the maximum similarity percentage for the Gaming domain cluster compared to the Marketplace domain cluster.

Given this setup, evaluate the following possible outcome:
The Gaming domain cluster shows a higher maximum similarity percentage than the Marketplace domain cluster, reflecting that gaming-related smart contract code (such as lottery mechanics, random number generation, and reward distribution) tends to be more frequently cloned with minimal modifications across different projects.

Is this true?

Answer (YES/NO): YES